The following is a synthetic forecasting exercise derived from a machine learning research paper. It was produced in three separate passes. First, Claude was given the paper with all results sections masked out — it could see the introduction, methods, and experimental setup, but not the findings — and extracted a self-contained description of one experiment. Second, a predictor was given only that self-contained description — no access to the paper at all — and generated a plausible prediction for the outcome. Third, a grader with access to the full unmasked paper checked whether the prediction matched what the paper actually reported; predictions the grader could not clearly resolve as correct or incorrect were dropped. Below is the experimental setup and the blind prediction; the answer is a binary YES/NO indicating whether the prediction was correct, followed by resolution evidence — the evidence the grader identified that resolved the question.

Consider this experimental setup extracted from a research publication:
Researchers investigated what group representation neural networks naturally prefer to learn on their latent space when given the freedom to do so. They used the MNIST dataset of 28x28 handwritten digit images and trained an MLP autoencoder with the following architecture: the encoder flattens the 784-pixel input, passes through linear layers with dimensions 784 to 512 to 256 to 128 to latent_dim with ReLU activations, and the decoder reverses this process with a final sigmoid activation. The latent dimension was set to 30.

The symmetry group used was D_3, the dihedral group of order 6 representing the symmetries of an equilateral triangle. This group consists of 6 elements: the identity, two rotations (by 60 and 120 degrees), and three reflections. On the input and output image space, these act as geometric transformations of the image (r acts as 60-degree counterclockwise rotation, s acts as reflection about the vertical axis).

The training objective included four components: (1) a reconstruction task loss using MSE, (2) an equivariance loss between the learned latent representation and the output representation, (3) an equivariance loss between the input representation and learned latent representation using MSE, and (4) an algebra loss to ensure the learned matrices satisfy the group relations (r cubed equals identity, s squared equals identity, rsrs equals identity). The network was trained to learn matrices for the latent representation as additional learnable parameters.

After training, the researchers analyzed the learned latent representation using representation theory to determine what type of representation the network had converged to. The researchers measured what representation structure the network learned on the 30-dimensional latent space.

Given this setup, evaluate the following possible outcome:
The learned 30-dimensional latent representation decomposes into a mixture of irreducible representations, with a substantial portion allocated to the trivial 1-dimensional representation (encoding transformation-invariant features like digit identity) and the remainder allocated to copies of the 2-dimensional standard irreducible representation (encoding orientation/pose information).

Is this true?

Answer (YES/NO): NO